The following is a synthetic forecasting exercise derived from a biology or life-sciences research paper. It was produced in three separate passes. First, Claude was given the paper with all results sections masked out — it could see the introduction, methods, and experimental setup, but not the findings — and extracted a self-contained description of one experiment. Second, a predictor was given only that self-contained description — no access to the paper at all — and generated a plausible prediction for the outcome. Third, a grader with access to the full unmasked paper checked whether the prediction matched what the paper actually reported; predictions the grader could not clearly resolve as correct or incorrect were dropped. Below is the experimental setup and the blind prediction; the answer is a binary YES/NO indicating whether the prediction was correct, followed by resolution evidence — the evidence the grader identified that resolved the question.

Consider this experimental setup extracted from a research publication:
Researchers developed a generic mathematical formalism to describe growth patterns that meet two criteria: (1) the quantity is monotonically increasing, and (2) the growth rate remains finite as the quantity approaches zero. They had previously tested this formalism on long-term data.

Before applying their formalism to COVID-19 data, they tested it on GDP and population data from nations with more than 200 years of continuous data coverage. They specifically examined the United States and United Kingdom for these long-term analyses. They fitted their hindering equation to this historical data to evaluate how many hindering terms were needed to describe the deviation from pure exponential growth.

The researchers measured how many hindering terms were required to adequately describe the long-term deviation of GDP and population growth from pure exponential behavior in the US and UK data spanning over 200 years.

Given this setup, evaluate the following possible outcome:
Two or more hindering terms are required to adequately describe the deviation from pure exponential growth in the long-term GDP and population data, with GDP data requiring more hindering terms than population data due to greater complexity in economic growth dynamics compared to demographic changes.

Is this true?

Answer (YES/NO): NO